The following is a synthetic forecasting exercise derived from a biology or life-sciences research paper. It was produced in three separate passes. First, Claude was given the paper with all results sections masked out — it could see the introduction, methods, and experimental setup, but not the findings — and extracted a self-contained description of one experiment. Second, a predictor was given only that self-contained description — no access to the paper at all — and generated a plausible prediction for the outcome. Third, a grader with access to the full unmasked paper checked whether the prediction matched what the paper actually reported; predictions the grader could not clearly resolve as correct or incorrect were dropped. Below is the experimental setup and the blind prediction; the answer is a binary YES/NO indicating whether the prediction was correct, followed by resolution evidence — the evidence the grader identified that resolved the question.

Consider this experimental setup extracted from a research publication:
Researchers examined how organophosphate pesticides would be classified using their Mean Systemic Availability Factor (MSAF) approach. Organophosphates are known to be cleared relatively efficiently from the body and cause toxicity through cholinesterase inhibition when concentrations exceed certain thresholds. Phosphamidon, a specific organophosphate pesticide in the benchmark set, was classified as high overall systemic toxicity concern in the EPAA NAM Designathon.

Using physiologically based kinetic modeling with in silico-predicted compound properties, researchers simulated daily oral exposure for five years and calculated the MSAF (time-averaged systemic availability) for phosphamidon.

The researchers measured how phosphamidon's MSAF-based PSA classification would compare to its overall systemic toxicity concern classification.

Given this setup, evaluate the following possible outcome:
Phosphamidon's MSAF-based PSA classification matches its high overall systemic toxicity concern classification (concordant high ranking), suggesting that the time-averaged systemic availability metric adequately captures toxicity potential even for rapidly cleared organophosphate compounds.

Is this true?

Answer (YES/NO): NO